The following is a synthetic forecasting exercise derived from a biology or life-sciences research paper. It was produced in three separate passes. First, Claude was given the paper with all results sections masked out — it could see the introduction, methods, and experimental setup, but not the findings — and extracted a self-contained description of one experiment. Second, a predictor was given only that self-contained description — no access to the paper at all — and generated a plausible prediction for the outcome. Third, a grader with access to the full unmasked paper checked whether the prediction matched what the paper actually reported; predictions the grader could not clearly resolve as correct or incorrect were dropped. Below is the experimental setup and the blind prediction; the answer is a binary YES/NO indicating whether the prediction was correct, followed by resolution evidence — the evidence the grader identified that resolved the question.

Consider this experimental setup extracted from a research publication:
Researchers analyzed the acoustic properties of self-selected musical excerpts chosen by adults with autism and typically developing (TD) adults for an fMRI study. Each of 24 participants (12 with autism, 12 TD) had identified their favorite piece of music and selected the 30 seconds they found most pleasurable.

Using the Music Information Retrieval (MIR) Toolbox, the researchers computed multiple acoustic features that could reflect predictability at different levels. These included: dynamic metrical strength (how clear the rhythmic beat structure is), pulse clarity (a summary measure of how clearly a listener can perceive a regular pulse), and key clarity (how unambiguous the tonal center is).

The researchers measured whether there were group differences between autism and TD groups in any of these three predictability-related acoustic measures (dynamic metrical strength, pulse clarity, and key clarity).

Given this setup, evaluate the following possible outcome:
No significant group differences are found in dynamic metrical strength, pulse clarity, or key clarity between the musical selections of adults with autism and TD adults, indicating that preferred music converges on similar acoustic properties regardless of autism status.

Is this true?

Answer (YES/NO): NO